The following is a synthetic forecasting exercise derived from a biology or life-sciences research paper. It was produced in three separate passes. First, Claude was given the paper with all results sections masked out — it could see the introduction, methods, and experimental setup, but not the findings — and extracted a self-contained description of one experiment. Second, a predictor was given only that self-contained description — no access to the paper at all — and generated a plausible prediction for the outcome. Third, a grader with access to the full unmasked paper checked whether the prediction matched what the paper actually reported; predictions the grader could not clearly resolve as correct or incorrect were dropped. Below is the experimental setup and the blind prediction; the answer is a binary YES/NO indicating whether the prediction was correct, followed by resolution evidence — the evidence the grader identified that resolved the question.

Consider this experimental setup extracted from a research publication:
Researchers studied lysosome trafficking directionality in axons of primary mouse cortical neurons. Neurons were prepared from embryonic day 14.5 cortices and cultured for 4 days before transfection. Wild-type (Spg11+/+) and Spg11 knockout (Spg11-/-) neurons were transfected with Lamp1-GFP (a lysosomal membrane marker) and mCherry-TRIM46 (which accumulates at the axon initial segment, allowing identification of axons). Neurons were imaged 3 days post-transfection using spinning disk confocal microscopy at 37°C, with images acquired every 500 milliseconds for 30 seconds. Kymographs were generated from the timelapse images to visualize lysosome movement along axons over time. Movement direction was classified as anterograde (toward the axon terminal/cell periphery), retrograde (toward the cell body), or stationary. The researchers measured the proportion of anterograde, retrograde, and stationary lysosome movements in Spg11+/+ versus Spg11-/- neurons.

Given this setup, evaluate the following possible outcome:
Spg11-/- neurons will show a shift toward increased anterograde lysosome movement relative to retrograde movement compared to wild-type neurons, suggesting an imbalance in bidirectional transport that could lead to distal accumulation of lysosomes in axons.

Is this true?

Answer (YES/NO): NO